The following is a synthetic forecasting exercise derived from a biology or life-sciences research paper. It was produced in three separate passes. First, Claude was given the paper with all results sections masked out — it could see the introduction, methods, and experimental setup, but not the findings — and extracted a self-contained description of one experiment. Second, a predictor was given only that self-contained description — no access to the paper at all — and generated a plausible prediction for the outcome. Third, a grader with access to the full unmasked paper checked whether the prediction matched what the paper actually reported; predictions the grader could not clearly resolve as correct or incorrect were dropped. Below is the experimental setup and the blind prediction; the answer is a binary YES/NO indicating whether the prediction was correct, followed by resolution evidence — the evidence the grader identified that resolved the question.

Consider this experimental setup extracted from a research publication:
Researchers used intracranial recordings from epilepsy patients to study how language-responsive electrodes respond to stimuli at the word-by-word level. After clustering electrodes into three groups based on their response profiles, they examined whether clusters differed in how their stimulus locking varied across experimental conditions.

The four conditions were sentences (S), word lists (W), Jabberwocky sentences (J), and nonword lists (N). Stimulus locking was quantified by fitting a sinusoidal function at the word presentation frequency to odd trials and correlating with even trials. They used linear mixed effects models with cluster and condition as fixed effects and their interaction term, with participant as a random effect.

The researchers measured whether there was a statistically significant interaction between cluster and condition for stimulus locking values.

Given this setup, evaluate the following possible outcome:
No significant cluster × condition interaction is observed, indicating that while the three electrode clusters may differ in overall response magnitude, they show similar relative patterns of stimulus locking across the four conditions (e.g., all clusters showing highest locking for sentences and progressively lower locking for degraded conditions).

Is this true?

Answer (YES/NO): YES